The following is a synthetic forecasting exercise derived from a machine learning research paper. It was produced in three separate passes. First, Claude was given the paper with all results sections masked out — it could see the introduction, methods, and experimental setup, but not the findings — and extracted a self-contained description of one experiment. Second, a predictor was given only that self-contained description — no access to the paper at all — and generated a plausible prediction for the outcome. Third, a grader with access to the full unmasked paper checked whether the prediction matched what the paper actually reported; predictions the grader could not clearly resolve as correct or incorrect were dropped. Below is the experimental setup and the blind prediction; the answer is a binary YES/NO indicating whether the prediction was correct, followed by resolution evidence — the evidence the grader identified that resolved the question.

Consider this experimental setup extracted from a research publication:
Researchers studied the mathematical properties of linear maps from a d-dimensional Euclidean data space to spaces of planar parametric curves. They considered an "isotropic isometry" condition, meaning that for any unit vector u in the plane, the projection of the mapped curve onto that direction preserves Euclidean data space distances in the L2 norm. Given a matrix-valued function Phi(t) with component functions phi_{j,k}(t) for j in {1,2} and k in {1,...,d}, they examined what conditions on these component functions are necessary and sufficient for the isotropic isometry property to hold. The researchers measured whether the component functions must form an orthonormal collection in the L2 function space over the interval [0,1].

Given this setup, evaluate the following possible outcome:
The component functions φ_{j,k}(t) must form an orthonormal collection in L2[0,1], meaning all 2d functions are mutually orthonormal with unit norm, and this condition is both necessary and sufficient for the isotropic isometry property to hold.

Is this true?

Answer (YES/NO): YES